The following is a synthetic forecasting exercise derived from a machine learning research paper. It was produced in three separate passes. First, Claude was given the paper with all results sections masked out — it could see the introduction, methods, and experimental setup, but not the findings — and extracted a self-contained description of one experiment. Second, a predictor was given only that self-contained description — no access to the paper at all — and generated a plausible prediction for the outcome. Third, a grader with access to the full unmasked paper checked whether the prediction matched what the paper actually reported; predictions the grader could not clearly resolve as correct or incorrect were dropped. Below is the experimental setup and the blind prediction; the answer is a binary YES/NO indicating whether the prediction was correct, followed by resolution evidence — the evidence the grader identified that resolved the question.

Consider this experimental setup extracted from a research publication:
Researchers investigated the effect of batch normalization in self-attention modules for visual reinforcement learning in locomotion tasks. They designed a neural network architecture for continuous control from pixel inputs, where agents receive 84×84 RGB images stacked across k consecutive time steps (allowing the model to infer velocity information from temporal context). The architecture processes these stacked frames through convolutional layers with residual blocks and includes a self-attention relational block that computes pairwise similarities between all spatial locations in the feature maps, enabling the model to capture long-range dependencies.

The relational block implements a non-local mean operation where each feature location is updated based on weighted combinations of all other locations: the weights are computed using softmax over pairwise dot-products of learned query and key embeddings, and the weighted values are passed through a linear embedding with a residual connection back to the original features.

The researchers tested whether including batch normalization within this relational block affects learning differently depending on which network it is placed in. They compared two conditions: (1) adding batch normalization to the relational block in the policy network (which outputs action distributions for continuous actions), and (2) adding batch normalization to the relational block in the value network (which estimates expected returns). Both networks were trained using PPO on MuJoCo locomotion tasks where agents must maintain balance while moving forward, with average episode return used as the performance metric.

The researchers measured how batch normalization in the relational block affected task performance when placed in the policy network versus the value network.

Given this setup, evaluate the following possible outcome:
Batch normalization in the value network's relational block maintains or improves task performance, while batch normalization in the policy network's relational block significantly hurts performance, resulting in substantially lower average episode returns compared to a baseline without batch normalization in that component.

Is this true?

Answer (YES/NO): NO